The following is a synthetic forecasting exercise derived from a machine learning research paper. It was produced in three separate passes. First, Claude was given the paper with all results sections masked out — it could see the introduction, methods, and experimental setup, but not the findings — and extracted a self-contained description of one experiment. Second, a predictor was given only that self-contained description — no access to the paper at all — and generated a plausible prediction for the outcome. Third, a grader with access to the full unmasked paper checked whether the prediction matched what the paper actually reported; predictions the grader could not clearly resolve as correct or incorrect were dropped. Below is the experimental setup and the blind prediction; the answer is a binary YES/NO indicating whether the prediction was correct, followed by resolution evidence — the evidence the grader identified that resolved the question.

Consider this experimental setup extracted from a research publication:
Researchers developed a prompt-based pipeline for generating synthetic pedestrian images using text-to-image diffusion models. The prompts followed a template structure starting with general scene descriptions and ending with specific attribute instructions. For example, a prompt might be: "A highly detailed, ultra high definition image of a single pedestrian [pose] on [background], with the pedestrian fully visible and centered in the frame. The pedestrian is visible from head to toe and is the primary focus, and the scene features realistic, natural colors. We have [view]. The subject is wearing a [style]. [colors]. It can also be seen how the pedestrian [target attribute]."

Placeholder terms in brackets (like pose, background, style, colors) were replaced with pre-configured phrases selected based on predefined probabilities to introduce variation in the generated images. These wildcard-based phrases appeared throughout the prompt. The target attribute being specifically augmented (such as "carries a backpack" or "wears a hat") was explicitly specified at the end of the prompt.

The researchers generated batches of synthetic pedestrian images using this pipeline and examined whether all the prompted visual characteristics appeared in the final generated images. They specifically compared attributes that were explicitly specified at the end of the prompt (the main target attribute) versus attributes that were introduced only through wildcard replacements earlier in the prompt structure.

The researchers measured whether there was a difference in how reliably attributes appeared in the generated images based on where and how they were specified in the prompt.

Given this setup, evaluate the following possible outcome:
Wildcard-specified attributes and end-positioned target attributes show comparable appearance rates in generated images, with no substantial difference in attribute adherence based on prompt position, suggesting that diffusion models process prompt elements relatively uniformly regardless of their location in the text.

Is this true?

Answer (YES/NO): NO